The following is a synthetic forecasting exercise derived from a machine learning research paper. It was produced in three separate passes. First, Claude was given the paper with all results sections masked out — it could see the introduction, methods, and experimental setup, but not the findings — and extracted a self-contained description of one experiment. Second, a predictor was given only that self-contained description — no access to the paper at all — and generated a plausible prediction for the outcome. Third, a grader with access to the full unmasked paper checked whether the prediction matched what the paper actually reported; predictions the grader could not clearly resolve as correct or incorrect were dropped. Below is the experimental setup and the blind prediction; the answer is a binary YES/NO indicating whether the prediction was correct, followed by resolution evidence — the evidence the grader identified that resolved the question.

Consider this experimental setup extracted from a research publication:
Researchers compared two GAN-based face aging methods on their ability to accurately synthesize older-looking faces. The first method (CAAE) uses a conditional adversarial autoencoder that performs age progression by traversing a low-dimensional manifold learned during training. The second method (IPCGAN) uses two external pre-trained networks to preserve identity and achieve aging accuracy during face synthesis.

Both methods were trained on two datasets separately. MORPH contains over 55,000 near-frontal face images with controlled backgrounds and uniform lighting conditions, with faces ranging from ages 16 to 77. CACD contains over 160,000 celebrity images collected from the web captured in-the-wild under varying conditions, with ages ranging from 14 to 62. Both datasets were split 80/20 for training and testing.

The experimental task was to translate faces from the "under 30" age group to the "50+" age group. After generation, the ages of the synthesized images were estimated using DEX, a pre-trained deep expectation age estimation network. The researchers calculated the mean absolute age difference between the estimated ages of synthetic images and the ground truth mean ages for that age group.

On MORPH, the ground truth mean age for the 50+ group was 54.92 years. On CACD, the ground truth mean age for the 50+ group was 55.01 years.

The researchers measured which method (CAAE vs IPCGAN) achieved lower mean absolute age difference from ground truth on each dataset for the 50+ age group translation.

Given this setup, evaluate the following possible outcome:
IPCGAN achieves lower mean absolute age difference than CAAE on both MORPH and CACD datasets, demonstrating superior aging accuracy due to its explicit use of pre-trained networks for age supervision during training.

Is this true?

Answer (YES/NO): NO